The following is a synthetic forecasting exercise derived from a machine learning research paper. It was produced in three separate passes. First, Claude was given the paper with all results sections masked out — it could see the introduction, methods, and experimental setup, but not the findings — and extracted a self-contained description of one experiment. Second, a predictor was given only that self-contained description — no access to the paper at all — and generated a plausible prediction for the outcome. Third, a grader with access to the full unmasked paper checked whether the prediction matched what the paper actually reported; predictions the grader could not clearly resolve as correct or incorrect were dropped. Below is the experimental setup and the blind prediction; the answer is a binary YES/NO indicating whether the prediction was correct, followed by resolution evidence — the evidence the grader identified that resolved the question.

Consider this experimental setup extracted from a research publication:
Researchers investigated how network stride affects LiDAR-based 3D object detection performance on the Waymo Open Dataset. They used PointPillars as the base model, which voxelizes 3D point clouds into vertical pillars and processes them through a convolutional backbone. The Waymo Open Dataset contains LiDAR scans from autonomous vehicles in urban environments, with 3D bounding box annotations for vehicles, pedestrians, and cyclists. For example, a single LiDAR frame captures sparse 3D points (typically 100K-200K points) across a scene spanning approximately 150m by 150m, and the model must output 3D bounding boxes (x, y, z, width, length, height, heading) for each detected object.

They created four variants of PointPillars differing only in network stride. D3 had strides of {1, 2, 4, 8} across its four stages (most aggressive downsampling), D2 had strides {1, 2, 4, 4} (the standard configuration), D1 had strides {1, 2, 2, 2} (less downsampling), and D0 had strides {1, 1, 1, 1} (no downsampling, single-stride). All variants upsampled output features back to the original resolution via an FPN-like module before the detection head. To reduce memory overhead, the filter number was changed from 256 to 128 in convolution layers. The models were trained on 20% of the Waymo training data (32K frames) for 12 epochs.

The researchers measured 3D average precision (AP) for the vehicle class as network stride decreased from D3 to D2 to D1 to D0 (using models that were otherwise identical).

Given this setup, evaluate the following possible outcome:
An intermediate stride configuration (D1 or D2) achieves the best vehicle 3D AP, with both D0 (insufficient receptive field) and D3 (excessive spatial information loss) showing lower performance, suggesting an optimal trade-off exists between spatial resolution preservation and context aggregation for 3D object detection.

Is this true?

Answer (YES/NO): YES